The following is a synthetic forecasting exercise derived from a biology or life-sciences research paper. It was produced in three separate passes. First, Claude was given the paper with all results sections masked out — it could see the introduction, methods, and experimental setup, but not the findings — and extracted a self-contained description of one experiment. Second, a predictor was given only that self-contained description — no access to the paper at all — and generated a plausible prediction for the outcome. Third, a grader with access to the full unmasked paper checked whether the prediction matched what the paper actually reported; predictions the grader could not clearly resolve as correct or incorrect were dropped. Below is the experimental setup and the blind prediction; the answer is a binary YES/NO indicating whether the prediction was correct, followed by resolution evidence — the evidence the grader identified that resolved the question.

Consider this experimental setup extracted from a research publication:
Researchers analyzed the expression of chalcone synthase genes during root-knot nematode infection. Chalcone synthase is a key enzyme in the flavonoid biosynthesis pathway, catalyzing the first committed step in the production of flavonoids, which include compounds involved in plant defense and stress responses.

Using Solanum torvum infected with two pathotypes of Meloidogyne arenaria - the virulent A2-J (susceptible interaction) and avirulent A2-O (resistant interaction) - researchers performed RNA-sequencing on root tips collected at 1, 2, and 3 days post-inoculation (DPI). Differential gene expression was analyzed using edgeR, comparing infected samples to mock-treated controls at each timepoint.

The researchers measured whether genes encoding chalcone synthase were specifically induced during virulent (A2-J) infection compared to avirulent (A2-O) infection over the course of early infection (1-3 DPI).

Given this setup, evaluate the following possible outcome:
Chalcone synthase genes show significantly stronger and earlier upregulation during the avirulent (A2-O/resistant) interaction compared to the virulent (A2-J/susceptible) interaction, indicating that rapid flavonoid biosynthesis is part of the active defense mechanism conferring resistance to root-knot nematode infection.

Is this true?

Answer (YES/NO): NO